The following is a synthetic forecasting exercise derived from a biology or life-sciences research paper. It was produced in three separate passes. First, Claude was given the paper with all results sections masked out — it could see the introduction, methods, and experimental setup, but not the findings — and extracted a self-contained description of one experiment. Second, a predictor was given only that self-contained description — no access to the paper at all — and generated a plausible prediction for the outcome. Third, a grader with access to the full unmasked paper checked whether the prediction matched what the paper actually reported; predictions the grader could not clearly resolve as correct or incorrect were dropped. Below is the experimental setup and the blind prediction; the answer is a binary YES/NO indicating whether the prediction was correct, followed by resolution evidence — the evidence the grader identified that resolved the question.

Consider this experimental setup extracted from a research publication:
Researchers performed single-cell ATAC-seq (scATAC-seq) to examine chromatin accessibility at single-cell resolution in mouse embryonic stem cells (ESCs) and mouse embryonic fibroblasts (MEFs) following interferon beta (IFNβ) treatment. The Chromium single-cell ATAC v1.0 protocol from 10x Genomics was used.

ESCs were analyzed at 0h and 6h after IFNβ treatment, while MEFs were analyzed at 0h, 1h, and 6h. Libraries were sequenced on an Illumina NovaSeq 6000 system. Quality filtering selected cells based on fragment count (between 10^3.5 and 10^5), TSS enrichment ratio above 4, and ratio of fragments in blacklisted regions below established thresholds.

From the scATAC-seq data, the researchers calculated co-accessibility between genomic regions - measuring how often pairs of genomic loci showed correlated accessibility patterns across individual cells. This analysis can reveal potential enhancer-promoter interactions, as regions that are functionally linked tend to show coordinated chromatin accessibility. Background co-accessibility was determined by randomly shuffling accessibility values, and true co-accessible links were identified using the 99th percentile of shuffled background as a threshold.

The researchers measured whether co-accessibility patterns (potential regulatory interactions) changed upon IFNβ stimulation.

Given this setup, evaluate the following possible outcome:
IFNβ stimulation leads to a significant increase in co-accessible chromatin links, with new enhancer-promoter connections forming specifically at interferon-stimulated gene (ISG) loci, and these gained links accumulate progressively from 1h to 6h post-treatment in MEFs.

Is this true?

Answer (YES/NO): NO